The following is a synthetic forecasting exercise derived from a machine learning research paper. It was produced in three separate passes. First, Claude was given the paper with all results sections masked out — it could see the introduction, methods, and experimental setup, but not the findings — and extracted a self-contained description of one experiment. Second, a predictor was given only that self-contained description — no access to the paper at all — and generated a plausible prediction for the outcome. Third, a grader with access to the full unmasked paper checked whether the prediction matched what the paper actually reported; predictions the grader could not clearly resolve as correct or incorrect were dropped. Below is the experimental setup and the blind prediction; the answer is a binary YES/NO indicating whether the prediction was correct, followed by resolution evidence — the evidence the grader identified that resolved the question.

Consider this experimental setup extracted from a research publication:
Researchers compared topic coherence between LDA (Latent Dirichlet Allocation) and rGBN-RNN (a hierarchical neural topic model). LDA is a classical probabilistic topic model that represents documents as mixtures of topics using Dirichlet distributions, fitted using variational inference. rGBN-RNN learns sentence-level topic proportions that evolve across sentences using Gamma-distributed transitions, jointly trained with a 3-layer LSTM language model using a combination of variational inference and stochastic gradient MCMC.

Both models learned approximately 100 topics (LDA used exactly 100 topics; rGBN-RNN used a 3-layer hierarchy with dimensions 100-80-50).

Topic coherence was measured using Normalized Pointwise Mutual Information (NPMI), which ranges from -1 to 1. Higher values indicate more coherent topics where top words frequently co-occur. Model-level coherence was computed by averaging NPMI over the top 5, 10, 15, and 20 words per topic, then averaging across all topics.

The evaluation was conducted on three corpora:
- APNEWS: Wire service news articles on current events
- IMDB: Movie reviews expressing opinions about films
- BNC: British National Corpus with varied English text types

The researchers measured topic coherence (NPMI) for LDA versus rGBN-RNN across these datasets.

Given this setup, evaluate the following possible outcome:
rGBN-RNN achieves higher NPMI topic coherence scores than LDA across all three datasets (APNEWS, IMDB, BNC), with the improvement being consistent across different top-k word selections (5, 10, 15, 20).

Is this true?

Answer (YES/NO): NO